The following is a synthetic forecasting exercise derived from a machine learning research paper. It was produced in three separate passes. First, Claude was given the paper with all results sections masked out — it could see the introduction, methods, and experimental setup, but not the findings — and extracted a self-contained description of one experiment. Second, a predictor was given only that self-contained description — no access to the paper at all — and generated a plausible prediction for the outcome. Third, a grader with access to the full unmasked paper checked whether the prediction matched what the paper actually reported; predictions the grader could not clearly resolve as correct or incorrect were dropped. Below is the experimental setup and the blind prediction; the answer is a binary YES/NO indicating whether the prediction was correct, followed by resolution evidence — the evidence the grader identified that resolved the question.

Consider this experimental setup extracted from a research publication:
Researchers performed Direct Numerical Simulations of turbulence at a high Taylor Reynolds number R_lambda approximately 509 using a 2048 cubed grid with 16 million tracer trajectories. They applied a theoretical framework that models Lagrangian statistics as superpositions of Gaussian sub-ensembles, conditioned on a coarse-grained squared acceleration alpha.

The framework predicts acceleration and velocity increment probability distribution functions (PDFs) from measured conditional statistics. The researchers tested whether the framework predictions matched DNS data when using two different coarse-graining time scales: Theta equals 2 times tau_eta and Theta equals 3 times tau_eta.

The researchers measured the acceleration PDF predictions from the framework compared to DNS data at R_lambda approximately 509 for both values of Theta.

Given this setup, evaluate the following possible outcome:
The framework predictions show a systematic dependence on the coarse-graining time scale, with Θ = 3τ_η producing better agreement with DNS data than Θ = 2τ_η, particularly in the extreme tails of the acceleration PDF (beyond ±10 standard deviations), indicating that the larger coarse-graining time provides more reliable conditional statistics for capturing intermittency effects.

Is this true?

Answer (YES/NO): NO